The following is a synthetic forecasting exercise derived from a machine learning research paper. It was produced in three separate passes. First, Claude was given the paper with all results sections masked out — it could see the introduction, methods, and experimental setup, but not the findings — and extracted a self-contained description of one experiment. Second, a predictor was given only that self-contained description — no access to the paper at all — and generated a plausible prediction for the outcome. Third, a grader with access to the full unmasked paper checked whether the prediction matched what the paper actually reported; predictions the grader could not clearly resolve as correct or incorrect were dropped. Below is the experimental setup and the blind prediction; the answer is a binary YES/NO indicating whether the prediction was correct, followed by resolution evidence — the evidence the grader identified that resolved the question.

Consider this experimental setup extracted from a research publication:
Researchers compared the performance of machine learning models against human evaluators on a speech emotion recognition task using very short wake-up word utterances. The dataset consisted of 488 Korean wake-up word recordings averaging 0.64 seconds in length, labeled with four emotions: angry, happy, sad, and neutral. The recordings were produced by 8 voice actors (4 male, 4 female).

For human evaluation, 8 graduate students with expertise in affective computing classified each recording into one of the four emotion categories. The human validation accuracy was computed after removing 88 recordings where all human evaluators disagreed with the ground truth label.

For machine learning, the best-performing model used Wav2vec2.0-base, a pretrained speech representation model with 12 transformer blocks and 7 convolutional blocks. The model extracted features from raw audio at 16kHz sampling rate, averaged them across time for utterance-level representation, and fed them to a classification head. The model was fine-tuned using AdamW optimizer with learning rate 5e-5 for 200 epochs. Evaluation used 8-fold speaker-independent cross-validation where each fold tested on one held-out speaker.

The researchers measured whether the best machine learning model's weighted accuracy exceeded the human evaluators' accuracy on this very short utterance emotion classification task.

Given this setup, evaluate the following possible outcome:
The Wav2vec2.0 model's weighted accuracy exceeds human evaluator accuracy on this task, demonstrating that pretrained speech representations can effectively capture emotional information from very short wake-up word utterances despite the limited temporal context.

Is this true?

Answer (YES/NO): YES